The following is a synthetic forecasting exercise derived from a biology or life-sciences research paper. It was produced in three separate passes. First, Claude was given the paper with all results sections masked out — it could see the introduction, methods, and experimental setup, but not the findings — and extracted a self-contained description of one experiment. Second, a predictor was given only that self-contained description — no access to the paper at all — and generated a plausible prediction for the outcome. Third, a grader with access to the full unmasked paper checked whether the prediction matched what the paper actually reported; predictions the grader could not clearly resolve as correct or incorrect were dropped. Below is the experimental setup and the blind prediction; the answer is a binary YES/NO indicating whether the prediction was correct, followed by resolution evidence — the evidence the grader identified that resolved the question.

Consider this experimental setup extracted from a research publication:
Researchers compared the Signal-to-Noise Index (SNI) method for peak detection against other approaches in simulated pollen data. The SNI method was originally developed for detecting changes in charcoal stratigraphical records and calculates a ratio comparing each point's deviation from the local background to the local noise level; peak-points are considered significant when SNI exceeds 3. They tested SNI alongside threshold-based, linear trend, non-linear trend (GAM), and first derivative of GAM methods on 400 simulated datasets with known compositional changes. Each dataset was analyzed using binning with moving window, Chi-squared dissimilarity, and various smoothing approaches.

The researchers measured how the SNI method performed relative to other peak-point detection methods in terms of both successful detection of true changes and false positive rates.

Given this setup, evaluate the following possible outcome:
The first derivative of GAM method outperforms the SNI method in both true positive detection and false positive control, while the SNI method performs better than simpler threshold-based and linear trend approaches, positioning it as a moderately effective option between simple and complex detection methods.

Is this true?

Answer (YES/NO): NO